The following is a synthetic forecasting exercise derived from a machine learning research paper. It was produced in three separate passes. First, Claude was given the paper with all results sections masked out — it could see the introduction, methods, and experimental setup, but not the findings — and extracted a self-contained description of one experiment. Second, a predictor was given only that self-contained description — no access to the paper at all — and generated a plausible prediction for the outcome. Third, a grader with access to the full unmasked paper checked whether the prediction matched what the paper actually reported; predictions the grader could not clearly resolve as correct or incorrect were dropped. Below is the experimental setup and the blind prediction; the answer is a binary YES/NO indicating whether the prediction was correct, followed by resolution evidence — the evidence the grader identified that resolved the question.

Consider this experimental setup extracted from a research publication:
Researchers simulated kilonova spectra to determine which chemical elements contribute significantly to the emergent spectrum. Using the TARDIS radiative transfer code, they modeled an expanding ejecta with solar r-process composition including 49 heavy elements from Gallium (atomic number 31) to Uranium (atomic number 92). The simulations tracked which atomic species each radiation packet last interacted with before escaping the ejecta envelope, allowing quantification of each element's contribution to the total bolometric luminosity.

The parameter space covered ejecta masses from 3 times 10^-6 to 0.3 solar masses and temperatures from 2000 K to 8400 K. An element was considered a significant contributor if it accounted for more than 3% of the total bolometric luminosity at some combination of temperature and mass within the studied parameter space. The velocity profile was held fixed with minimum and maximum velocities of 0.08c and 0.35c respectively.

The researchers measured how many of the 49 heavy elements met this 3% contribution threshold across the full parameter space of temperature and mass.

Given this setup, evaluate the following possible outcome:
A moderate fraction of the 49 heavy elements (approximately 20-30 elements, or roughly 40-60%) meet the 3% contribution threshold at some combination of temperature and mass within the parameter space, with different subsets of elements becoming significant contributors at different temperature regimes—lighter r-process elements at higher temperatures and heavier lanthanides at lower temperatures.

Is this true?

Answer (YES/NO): NO